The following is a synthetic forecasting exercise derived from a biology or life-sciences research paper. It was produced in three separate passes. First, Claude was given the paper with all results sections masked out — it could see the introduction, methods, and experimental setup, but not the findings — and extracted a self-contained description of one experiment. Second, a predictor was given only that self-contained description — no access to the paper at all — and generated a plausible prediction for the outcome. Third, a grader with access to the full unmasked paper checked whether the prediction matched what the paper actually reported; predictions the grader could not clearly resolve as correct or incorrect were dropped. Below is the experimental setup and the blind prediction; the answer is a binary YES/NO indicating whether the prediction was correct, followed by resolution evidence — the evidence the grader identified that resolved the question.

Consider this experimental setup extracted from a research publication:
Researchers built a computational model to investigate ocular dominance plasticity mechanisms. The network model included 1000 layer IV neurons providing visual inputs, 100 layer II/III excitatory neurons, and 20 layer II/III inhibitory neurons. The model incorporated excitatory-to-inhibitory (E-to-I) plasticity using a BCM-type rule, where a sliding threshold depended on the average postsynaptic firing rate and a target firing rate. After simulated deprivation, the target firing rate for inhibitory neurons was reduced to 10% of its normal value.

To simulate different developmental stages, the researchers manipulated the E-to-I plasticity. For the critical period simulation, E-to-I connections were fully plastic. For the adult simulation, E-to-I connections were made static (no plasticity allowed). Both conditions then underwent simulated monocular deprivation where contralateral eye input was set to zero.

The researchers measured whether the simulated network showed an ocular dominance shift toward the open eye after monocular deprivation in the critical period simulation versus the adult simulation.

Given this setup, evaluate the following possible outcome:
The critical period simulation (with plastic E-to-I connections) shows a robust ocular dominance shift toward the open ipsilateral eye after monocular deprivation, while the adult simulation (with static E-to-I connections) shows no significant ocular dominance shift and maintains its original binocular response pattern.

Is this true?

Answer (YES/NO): NO